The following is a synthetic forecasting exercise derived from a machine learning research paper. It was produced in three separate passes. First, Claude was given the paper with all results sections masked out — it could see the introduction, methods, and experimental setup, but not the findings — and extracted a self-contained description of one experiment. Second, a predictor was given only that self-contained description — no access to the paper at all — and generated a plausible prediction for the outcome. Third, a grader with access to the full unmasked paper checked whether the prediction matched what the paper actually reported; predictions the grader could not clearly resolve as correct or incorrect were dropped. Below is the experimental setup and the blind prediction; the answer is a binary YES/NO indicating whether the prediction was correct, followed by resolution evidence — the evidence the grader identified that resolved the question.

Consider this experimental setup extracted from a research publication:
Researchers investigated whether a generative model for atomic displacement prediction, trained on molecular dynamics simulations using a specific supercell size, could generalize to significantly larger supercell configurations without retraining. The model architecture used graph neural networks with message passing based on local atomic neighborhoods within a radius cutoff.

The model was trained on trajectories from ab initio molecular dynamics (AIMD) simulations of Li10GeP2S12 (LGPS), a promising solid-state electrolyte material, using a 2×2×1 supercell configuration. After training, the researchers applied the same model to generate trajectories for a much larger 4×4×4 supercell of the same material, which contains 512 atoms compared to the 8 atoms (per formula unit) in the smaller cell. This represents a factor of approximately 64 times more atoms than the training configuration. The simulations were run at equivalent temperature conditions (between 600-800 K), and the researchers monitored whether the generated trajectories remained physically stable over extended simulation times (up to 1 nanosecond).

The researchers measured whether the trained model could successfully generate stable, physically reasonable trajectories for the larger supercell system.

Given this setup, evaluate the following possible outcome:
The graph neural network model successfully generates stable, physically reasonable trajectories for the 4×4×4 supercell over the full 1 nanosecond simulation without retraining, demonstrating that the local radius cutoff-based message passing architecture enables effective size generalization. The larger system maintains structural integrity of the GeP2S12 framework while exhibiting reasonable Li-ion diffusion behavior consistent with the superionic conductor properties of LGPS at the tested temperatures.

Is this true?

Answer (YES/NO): YES